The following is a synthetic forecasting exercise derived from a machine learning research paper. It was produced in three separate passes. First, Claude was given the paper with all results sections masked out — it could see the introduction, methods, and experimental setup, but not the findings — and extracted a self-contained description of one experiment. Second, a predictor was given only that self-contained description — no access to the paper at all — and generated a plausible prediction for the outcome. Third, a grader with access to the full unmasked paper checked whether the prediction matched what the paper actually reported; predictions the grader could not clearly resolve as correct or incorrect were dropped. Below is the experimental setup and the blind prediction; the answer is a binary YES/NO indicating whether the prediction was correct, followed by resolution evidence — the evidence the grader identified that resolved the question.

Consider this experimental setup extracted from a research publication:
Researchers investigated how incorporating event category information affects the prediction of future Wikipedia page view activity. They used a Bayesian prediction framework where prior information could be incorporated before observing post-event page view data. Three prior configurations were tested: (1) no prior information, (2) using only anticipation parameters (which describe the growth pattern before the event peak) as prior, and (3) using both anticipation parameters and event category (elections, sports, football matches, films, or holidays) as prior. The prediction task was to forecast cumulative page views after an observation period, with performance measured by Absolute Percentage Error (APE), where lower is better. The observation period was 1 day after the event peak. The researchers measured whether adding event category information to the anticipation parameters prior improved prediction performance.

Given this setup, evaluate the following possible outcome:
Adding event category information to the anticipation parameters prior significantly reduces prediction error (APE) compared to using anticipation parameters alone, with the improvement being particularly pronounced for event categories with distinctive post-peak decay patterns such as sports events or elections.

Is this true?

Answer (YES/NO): NO